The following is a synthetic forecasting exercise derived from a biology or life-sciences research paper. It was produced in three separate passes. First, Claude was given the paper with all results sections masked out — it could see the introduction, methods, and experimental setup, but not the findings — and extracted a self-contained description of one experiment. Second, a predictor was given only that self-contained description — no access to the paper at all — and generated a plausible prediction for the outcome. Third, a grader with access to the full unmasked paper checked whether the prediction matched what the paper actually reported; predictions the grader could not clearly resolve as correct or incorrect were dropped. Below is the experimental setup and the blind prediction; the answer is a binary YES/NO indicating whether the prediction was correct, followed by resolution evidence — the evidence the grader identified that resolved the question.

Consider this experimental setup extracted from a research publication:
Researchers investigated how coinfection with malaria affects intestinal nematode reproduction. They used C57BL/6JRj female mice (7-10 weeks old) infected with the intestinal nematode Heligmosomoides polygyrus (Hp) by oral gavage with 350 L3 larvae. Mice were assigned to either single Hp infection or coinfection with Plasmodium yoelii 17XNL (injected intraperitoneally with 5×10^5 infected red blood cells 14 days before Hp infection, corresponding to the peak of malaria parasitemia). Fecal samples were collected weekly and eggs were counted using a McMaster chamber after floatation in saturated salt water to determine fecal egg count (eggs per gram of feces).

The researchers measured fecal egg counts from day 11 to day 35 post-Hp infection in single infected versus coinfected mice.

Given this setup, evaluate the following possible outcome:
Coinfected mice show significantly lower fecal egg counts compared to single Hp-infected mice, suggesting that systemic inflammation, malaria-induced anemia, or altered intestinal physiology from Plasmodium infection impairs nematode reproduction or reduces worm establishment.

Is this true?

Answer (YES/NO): NO